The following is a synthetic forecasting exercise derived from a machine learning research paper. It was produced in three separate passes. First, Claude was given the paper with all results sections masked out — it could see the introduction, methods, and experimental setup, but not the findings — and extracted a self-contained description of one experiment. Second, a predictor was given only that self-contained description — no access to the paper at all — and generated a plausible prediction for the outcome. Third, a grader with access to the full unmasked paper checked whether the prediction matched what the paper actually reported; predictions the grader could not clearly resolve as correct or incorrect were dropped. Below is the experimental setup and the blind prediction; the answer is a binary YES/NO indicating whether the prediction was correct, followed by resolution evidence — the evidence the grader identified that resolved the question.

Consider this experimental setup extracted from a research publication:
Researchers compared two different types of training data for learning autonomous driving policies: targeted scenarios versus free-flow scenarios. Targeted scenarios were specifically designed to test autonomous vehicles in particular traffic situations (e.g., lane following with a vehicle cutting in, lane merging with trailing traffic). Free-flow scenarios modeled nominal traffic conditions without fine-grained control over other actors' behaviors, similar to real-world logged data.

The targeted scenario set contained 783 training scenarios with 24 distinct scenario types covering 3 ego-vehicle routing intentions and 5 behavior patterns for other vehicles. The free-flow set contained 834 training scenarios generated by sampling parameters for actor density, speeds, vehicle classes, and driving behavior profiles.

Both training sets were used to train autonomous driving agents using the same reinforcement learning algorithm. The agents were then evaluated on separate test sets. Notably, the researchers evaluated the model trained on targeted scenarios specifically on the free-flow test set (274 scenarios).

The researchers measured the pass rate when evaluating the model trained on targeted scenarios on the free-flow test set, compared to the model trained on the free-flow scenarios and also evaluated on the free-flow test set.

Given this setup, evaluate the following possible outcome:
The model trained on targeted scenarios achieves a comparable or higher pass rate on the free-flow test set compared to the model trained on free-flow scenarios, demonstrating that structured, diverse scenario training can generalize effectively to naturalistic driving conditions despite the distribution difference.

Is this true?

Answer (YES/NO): YES